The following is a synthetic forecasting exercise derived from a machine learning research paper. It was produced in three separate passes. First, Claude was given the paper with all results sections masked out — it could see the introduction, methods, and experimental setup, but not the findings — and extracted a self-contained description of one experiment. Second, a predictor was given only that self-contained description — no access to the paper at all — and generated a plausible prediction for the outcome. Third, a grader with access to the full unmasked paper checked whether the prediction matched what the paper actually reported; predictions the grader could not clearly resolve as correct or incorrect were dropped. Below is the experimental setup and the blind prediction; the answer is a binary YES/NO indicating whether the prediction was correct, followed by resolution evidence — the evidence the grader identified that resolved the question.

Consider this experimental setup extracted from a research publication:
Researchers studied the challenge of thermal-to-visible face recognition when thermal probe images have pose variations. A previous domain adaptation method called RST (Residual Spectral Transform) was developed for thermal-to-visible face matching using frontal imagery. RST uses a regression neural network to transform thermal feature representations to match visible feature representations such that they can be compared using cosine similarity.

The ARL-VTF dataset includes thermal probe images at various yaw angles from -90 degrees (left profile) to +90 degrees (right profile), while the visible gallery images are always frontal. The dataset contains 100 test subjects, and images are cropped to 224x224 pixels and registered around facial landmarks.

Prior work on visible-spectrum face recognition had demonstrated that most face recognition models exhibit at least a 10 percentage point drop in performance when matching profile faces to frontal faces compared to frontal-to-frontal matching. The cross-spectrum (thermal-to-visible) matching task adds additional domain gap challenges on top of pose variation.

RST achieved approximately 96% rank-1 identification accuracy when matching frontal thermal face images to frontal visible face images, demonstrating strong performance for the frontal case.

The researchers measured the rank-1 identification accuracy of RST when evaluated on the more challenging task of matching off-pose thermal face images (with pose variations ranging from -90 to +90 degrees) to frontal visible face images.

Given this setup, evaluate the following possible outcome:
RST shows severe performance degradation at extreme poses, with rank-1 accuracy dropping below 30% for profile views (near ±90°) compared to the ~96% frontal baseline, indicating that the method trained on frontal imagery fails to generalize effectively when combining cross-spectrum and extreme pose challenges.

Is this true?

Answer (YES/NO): YES